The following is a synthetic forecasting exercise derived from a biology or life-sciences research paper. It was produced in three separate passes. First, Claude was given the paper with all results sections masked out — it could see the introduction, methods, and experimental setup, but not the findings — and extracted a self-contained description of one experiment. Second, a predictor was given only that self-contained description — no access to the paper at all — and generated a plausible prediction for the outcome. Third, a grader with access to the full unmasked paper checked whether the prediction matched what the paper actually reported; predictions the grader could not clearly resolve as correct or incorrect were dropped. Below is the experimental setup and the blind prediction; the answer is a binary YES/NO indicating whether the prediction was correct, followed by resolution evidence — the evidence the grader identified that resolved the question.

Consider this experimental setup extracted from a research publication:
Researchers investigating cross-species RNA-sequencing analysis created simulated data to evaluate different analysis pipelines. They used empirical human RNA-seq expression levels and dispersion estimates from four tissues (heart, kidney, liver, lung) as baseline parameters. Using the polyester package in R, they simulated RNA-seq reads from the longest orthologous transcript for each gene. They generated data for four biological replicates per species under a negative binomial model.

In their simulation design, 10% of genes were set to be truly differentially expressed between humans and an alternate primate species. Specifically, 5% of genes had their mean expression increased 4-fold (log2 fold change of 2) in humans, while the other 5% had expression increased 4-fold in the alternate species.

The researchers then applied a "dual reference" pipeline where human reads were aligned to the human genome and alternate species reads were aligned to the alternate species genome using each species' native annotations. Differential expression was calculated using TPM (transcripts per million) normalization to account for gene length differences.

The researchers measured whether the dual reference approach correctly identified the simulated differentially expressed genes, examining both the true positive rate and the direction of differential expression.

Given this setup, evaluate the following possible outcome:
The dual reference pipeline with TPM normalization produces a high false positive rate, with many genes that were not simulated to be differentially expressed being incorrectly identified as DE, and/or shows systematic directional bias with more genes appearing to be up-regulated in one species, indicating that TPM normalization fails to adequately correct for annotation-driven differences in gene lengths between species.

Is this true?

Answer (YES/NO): NO